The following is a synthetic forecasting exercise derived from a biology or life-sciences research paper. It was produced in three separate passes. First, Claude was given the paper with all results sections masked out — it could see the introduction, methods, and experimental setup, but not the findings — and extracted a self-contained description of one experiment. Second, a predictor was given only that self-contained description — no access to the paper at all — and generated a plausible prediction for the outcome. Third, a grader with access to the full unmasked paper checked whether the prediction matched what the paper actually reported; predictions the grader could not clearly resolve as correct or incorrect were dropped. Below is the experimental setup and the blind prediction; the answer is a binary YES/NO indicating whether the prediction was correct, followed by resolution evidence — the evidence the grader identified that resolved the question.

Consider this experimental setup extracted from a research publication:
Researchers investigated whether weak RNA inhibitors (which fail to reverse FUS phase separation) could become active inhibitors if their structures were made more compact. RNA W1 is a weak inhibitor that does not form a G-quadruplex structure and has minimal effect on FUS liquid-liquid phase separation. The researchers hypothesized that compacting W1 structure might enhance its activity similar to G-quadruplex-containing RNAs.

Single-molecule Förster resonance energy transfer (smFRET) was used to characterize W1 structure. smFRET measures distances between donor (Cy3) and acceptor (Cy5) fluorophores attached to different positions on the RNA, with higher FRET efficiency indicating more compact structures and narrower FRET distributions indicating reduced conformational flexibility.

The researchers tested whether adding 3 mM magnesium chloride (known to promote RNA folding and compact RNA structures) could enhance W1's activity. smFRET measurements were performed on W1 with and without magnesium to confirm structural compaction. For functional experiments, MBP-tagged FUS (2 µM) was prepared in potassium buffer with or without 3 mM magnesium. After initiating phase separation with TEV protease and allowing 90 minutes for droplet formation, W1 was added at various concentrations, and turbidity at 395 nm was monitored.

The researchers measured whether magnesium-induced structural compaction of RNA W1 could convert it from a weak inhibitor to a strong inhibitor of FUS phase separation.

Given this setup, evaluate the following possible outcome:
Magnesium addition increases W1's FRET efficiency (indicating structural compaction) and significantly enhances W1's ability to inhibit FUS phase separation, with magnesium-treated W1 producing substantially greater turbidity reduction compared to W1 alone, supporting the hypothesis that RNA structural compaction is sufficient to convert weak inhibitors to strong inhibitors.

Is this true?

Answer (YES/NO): NO